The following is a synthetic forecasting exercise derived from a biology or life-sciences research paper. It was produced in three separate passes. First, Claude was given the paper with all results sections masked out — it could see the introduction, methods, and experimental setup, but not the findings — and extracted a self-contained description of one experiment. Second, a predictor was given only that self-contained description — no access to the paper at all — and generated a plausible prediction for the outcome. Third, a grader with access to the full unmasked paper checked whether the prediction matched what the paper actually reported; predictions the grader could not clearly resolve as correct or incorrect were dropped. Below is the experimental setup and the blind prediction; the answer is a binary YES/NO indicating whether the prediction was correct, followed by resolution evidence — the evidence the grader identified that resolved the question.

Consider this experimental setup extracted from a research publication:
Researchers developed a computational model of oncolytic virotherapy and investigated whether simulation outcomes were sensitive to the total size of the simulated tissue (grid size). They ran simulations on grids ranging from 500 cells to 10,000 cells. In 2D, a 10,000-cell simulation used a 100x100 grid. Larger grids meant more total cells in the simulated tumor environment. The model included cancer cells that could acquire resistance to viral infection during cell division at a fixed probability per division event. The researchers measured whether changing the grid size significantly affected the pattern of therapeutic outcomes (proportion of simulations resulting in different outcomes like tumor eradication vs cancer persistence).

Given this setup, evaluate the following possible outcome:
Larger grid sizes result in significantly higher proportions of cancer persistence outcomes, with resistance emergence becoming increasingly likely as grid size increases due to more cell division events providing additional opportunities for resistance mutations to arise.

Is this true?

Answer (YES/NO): NO